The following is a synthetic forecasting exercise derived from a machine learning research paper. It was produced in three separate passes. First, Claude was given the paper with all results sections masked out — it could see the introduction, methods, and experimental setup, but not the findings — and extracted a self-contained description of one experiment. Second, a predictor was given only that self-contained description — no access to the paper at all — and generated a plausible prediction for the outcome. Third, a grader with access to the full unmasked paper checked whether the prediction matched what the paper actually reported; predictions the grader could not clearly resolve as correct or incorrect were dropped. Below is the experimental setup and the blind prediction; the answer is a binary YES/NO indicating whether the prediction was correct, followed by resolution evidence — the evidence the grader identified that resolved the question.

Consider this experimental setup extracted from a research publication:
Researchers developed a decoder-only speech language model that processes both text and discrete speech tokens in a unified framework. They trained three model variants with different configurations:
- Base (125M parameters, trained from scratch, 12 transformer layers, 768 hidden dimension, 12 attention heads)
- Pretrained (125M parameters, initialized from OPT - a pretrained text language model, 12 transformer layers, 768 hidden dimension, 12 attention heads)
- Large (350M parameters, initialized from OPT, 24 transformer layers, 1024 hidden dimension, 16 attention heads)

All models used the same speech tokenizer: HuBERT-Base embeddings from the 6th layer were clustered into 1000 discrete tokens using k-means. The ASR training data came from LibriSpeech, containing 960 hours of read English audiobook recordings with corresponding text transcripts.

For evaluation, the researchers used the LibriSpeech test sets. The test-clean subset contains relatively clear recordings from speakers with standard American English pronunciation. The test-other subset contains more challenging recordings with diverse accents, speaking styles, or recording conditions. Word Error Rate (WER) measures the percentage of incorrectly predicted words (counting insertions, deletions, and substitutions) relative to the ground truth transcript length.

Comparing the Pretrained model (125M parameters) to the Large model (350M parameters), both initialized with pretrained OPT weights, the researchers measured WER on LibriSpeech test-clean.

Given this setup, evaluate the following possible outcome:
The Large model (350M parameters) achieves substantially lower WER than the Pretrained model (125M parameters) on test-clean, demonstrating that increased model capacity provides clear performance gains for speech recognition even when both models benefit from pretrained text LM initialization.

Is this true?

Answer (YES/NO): NO